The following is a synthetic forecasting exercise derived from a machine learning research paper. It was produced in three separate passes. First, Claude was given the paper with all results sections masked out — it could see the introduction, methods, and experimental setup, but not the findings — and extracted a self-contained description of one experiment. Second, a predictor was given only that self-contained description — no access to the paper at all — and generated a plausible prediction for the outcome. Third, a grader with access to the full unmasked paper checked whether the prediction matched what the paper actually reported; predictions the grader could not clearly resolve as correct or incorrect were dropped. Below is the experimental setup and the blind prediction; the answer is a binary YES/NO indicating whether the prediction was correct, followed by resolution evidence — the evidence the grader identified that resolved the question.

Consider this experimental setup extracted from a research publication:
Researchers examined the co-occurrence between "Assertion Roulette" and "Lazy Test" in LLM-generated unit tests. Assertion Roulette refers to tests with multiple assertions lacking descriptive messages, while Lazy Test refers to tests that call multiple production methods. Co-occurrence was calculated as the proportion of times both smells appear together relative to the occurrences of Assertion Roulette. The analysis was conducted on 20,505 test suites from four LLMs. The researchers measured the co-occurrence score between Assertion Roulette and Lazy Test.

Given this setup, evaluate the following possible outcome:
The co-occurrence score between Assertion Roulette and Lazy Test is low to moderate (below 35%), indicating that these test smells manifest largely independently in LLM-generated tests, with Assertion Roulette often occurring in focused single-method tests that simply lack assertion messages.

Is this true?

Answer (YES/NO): NO